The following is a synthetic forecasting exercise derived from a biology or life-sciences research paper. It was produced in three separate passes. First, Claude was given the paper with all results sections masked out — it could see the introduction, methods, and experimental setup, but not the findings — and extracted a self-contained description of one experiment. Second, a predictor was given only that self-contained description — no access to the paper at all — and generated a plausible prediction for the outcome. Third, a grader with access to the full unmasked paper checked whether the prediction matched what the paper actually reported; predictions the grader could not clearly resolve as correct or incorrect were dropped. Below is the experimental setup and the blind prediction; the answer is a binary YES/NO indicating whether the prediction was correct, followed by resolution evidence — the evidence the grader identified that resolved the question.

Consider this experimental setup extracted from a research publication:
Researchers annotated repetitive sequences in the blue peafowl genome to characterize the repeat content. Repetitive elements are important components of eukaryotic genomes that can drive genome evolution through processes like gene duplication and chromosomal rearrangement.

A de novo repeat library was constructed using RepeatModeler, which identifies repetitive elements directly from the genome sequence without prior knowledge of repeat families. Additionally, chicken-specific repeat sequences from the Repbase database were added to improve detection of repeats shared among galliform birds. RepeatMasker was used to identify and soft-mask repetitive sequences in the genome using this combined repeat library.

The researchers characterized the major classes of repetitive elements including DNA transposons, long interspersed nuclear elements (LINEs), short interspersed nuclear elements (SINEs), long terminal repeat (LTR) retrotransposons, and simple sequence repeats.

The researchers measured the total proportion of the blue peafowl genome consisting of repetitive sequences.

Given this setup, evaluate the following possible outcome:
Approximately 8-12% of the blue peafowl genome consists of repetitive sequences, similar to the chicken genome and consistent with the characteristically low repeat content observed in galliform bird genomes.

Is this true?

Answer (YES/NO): YES